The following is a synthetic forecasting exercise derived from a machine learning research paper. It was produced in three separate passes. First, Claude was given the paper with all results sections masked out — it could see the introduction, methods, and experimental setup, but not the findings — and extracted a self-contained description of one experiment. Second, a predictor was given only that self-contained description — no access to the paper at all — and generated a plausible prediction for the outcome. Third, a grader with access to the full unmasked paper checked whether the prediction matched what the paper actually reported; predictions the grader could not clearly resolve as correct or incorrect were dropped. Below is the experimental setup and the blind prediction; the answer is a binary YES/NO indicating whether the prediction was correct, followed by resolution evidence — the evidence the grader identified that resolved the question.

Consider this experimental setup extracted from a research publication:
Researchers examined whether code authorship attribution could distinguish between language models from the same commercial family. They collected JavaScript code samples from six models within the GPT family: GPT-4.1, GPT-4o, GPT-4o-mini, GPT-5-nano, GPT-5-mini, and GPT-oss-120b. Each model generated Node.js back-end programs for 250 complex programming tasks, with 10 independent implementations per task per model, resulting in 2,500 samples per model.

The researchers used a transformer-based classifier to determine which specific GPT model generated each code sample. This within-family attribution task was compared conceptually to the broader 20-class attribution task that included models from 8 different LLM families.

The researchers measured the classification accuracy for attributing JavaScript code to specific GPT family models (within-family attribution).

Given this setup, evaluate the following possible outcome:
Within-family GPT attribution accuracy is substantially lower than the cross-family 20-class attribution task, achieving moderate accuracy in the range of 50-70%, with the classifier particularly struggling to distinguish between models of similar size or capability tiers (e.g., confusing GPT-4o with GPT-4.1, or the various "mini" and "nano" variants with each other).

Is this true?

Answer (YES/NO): NO